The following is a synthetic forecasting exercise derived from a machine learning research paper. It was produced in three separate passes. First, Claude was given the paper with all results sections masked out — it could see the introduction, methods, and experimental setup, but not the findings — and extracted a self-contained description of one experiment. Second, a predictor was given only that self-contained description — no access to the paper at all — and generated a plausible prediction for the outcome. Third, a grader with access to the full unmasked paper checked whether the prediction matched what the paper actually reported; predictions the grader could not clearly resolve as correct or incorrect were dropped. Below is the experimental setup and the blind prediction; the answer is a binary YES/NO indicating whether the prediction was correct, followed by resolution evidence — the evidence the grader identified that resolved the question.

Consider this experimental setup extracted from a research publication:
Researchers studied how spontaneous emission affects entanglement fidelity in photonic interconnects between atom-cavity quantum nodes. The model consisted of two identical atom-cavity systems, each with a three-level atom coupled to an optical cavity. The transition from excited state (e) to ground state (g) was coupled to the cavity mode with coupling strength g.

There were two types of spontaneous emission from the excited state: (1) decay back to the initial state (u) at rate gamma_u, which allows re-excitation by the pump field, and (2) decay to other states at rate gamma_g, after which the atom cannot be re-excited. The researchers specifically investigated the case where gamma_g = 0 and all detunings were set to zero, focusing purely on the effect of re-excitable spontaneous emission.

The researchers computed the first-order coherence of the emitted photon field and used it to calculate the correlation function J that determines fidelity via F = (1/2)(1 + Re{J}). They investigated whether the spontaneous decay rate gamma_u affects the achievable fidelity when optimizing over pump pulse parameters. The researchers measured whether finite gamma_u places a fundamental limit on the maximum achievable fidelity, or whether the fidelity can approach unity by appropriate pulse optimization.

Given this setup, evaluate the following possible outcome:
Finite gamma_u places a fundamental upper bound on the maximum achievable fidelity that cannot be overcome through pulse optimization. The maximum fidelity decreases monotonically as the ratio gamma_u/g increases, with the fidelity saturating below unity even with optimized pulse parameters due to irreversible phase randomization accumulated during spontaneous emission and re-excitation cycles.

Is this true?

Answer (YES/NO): YES